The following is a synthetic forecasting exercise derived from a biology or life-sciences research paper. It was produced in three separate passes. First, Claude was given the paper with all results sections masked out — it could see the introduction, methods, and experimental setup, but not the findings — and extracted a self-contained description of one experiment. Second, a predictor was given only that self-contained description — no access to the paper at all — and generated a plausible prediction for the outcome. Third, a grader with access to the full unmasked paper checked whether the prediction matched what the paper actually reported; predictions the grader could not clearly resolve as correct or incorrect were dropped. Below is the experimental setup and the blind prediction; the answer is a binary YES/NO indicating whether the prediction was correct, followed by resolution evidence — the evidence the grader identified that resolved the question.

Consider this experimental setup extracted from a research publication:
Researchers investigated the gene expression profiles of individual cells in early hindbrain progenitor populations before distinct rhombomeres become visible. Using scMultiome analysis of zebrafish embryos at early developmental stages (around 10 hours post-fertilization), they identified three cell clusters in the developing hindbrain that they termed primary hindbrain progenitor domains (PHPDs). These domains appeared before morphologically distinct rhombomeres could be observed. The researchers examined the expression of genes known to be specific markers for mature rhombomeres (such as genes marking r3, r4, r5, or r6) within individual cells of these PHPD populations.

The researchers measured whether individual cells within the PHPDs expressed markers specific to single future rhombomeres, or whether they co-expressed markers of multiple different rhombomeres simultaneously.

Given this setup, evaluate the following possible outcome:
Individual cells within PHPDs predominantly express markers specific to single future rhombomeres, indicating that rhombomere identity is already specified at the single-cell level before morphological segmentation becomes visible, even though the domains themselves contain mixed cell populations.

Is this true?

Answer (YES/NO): NO